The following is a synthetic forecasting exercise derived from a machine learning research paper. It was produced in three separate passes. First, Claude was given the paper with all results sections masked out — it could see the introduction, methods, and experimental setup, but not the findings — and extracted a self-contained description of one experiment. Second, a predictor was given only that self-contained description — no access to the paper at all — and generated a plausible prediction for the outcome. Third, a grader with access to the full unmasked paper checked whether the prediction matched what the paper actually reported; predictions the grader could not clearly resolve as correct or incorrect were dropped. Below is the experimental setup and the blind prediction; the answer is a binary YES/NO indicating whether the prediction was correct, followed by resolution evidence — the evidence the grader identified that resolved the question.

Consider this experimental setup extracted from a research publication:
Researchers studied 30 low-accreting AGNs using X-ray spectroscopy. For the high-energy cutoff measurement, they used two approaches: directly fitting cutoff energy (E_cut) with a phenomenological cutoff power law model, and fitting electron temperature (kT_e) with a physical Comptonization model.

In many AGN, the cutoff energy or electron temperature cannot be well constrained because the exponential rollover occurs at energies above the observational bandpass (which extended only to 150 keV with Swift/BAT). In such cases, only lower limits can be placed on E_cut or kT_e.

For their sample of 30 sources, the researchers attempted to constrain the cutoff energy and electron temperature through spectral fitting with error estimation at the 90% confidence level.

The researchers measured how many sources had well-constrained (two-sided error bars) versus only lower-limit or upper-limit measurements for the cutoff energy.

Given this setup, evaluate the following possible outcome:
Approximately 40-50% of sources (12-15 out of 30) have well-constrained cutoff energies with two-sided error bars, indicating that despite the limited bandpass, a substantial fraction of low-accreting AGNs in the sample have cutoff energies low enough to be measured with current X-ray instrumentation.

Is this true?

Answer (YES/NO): NO